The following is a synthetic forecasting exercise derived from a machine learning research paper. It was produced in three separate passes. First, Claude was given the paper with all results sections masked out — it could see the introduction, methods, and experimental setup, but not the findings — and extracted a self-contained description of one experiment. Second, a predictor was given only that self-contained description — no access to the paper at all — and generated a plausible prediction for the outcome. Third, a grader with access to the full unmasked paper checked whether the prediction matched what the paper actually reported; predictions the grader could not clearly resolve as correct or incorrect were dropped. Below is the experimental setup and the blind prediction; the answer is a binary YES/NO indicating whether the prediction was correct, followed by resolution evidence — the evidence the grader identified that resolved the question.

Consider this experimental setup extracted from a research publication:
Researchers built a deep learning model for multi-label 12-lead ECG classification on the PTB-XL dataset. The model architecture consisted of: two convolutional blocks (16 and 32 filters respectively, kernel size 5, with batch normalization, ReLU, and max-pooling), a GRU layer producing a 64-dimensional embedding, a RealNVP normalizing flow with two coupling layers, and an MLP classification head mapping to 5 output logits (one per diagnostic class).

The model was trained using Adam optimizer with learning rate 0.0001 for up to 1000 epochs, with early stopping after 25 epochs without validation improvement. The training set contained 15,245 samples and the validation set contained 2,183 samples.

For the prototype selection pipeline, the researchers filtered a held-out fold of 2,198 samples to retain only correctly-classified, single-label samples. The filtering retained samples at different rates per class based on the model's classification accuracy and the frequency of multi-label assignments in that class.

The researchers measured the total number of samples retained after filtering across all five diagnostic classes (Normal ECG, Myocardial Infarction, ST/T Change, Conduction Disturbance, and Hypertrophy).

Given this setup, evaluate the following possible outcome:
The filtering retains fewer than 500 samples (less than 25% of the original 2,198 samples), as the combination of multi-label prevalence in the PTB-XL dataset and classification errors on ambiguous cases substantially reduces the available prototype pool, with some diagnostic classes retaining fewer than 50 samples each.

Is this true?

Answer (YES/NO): NO